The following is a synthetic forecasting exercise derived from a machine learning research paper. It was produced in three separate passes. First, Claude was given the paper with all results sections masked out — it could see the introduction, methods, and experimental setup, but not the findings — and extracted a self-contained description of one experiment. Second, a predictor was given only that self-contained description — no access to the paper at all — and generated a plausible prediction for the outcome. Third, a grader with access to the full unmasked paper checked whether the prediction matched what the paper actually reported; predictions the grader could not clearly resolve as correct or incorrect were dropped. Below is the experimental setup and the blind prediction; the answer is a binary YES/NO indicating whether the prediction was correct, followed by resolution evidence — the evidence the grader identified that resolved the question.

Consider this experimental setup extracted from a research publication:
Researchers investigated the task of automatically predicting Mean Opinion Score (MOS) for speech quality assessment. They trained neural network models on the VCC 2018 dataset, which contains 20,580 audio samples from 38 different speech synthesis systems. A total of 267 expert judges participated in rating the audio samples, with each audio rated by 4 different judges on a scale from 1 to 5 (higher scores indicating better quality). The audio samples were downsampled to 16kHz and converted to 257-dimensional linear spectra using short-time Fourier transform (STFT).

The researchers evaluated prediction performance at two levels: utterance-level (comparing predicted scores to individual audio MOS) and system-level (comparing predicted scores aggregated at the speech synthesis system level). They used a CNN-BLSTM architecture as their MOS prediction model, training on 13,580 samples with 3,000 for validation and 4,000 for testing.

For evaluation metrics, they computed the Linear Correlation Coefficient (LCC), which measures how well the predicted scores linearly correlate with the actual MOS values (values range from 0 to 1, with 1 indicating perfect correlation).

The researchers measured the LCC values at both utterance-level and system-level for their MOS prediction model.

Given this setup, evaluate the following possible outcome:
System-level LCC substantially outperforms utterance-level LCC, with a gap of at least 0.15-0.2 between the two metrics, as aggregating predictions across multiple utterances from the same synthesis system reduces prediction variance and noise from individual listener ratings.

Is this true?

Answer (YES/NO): YES